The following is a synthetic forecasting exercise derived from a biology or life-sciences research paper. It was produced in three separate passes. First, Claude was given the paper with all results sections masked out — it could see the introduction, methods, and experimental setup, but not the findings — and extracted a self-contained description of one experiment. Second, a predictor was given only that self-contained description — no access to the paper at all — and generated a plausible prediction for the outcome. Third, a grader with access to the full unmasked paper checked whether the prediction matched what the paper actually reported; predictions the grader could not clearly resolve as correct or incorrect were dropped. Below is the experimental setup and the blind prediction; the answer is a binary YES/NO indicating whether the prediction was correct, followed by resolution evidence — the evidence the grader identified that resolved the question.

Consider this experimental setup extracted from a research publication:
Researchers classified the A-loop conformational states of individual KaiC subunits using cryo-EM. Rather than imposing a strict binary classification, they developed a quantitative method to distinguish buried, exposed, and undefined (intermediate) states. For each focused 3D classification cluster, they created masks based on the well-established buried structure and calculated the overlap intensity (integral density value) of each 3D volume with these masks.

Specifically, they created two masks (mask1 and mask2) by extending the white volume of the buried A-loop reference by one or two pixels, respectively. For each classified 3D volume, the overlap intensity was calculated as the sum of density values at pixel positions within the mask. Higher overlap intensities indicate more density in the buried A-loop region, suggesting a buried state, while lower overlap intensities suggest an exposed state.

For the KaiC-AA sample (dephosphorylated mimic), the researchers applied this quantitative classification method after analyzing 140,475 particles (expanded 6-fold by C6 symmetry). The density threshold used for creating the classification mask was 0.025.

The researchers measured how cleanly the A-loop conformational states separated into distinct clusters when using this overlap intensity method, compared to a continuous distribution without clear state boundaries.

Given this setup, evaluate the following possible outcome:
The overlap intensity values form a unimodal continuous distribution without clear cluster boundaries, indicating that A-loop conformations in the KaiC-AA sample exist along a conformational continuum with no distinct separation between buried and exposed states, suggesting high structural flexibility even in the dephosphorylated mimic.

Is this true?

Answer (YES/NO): NO